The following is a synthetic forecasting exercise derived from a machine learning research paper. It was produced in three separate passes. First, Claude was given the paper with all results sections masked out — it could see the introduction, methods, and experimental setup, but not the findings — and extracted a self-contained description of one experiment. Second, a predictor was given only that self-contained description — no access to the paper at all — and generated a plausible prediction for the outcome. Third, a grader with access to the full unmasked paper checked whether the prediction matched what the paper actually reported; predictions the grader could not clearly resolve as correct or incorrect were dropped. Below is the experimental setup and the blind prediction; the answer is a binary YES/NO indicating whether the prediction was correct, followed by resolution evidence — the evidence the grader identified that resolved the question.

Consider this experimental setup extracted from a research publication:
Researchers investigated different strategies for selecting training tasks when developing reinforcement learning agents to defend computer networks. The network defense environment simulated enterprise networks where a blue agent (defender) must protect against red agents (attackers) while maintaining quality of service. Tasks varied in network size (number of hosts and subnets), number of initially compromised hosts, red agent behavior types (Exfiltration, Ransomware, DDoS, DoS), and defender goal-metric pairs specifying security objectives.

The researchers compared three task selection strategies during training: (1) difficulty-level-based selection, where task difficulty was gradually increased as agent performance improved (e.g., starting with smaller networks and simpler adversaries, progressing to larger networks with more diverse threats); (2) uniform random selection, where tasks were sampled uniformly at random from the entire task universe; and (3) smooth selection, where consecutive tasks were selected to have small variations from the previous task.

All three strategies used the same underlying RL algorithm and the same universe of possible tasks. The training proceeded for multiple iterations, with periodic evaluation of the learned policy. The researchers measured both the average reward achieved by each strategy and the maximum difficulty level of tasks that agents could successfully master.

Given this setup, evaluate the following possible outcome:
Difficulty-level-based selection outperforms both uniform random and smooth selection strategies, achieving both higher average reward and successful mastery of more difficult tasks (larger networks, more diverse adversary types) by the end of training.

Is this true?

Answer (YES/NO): NO